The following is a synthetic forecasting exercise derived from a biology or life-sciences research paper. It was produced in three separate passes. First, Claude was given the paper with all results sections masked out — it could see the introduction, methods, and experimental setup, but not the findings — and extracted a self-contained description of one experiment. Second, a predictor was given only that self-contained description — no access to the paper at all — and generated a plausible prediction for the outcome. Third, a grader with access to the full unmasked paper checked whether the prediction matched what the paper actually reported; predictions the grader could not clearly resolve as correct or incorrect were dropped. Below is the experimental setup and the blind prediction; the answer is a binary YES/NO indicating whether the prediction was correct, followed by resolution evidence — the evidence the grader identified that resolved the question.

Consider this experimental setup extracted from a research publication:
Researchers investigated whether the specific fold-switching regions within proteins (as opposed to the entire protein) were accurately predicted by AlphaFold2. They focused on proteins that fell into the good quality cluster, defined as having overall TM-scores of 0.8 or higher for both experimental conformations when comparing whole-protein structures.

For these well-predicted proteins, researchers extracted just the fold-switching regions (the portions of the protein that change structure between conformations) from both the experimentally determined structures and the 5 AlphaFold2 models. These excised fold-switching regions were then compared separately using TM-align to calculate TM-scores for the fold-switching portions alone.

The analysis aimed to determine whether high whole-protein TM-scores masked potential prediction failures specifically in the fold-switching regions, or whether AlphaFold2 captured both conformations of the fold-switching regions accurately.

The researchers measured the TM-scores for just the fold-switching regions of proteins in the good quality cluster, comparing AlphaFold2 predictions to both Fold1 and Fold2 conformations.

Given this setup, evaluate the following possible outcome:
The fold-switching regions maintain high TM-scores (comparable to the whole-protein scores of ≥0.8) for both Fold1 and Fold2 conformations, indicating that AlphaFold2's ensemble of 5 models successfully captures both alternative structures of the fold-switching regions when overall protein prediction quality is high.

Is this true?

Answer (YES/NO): NO